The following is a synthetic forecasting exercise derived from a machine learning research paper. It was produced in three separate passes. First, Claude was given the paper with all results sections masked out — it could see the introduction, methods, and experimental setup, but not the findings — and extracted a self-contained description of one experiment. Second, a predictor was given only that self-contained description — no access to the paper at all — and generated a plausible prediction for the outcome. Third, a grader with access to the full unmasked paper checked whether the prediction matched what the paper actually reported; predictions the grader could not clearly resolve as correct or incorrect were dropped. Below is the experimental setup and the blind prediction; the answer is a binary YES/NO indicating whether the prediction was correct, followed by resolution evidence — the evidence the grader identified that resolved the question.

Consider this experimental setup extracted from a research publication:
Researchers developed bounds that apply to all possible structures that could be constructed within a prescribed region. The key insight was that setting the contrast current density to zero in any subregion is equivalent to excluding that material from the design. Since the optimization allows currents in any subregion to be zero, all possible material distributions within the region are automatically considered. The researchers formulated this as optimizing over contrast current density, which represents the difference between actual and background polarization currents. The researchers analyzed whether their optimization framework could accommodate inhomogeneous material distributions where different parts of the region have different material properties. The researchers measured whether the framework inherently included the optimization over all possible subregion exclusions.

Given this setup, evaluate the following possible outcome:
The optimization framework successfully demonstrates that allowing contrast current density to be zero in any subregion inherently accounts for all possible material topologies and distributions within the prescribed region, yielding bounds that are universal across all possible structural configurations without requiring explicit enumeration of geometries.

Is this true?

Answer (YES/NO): YES